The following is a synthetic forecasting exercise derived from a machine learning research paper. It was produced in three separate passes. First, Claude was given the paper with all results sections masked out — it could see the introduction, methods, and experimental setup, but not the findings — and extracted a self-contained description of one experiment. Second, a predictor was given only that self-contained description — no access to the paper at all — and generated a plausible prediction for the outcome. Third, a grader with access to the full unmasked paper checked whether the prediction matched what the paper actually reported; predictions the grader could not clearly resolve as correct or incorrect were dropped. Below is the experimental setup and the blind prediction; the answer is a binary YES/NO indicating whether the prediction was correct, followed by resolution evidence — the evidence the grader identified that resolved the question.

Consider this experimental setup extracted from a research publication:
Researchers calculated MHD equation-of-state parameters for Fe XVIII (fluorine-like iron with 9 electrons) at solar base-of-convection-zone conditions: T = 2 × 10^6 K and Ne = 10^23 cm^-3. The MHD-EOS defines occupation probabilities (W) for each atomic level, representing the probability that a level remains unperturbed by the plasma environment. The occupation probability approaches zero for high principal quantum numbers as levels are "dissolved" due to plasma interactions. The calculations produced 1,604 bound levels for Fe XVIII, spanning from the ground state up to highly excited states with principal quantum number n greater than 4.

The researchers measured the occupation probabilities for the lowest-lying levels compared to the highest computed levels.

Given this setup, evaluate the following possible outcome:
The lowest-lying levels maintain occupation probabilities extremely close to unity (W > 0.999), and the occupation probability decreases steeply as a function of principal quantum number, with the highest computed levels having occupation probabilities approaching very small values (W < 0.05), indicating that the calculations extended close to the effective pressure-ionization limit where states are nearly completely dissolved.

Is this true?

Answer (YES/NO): NO